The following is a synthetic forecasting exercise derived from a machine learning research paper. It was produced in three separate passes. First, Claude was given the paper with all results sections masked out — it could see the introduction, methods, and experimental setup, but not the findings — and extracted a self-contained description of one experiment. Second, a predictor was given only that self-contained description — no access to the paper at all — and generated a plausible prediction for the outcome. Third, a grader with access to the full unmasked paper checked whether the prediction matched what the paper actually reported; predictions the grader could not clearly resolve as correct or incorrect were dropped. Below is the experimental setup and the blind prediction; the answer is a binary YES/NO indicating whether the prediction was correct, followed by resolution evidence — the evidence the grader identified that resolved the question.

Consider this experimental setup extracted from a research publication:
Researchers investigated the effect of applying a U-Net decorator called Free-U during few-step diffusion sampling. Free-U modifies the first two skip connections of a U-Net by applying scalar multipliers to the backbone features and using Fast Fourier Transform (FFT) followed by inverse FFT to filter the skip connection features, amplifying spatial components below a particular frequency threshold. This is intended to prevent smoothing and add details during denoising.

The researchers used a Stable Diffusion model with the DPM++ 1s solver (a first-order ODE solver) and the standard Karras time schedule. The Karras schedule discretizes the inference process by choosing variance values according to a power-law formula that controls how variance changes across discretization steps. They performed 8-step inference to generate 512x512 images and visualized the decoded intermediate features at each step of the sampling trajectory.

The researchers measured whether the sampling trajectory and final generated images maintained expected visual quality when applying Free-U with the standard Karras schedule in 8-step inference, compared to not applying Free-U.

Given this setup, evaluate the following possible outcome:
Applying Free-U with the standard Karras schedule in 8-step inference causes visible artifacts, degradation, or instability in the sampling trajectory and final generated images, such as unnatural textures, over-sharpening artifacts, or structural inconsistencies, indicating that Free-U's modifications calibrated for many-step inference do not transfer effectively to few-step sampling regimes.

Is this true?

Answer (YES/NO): YES